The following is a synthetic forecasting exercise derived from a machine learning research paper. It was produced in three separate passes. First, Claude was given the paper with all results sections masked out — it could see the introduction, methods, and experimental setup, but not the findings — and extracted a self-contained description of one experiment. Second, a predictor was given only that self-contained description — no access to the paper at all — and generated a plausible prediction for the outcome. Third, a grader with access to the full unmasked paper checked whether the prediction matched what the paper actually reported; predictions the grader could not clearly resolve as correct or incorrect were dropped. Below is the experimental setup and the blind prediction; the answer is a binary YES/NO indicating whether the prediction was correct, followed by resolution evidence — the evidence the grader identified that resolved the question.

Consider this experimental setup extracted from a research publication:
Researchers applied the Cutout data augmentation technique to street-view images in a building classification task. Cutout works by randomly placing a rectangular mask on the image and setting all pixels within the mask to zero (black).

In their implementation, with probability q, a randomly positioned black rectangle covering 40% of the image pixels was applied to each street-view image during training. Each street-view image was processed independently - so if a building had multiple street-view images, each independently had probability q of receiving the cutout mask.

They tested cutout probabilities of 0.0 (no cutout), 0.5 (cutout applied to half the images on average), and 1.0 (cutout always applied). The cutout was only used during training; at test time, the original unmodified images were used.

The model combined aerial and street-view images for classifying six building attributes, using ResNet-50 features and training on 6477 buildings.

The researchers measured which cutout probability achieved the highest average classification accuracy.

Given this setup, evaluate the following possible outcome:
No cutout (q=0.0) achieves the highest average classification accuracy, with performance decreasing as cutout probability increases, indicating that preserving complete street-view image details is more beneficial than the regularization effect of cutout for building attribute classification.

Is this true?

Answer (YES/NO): NO